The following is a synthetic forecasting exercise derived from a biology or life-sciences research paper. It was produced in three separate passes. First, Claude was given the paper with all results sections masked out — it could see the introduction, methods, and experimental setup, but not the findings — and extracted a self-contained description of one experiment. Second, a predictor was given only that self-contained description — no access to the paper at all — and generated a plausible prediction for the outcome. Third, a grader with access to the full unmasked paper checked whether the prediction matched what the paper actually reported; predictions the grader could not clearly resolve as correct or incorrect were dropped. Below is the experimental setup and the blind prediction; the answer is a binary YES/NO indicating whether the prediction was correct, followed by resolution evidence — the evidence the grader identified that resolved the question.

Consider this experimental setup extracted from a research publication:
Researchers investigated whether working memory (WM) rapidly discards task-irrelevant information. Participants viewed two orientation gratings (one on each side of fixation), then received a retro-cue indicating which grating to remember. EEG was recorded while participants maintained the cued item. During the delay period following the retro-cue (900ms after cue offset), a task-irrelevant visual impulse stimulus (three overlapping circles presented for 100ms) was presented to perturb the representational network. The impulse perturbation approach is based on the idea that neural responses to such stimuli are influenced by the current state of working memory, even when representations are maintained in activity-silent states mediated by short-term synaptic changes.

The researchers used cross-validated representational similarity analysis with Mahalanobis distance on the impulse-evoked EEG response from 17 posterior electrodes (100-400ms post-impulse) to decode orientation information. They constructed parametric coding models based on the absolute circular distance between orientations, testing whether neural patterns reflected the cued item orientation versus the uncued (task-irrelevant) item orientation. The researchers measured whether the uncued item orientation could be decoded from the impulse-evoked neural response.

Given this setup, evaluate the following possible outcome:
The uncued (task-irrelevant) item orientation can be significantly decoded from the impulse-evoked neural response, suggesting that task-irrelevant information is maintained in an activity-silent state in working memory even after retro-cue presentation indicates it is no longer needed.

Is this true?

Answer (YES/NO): NO